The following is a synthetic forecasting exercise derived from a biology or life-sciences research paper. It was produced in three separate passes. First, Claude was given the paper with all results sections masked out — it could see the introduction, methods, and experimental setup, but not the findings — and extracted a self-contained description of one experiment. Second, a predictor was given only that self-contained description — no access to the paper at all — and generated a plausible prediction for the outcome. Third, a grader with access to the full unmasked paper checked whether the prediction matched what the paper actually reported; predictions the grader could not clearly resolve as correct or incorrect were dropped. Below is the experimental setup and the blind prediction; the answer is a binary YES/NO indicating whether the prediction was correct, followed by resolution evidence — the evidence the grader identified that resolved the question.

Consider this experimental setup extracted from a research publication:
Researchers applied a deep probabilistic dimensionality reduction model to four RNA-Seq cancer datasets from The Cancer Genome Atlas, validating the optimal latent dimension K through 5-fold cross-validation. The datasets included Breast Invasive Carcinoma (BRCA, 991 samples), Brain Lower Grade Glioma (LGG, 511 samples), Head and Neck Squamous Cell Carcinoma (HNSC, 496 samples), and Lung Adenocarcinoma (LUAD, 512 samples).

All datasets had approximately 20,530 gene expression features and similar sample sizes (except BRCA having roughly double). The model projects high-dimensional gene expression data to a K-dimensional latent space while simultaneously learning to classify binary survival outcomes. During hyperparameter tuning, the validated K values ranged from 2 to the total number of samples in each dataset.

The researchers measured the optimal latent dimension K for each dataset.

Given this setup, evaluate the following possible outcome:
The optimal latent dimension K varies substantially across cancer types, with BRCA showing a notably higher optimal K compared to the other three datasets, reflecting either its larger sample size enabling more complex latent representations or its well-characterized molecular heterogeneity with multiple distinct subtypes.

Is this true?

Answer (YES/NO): NO